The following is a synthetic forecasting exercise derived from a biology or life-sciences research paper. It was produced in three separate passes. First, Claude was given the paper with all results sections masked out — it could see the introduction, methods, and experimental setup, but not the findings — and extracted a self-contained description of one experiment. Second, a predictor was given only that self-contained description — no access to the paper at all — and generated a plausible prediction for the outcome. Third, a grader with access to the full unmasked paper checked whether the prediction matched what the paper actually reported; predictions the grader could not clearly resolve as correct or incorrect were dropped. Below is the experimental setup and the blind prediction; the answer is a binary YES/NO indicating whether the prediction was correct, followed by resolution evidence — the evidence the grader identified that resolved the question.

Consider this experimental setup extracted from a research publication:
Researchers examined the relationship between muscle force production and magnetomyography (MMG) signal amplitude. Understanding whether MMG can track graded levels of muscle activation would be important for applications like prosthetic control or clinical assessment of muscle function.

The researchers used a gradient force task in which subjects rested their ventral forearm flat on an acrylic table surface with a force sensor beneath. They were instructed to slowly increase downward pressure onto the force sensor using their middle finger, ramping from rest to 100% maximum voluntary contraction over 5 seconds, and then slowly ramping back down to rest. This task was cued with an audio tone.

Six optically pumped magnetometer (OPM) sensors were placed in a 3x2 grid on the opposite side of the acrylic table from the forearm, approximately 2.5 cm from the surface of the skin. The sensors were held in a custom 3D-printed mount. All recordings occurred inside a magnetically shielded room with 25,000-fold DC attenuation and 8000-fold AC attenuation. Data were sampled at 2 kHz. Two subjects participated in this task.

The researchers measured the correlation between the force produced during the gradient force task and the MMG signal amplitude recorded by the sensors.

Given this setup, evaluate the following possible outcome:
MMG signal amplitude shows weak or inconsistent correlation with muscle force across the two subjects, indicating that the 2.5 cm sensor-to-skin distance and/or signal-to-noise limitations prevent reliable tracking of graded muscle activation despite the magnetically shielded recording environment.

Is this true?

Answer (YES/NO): NO